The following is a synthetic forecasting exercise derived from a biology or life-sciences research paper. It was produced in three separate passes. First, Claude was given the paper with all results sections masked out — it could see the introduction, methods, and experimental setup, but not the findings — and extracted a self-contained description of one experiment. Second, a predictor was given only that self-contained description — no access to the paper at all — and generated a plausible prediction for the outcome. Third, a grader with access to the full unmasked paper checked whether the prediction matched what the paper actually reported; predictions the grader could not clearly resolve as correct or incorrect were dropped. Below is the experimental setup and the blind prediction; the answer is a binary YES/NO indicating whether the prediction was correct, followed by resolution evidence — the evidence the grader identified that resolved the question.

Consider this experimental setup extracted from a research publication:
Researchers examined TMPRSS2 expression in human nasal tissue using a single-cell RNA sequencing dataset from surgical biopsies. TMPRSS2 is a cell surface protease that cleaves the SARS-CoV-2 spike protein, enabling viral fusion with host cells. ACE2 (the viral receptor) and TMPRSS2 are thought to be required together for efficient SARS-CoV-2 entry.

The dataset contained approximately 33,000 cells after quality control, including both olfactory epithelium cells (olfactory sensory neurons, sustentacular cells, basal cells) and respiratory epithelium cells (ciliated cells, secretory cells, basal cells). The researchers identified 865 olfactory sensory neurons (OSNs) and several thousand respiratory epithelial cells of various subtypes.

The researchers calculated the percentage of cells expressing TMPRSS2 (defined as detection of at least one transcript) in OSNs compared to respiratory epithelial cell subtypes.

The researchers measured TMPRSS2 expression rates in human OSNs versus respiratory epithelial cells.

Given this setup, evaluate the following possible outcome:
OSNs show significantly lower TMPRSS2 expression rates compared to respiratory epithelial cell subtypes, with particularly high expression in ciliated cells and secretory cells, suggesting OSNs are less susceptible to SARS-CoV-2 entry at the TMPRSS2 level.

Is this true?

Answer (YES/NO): YES